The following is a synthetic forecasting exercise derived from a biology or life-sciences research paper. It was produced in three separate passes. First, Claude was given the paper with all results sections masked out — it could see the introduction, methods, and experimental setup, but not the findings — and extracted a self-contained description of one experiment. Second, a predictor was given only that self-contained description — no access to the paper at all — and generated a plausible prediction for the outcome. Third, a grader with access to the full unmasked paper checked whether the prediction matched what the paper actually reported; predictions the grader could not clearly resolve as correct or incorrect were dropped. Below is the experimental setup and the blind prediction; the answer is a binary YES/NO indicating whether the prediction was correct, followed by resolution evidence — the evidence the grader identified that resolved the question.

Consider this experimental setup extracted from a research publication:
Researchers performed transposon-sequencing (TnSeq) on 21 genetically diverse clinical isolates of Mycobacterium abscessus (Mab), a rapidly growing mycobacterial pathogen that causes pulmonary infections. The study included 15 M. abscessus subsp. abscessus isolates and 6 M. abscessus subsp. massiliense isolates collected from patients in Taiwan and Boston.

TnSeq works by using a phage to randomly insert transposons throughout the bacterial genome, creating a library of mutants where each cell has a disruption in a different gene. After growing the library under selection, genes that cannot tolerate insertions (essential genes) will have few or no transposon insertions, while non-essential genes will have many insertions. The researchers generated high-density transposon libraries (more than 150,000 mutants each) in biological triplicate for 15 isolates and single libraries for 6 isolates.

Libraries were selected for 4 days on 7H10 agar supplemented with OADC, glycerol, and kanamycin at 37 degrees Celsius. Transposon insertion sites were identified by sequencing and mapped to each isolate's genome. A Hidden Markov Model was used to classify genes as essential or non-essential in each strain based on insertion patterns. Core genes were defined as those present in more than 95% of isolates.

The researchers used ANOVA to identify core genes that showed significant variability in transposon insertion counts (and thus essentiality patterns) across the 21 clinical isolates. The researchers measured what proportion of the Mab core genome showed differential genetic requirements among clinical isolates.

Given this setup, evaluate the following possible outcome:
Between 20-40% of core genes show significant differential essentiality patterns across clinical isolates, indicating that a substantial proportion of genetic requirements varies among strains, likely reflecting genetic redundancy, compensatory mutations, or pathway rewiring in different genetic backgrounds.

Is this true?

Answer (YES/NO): NO